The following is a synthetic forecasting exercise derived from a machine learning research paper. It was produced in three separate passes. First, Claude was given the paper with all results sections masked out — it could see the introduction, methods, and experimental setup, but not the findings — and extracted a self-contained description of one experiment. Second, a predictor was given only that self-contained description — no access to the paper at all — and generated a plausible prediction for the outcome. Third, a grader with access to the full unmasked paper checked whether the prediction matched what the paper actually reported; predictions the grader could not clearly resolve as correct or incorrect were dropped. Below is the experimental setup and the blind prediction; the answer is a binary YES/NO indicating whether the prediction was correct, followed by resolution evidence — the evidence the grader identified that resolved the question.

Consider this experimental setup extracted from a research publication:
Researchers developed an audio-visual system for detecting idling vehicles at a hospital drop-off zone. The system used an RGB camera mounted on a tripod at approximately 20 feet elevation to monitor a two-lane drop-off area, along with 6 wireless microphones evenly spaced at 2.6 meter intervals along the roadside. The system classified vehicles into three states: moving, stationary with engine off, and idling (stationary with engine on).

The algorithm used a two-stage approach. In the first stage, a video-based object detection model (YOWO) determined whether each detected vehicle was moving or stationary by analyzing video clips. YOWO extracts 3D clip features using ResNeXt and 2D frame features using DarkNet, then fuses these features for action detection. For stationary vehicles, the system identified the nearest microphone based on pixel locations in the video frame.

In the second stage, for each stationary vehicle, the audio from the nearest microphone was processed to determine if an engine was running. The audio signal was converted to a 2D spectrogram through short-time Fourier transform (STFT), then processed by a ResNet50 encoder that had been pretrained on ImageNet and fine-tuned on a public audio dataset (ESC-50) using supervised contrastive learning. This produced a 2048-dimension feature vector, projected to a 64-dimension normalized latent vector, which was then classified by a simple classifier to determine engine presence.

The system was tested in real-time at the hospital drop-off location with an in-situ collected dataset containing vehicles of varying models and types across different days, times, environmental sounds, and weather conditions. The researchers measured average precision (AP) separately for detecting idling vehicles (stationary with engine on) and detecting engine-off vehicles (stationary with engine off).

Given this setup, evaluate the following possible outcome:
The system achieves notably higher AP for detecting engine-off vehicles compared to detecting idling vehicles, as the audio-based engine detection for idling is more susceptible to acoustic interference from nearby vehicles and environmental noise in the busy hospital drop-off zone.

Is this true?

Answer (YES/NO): YES